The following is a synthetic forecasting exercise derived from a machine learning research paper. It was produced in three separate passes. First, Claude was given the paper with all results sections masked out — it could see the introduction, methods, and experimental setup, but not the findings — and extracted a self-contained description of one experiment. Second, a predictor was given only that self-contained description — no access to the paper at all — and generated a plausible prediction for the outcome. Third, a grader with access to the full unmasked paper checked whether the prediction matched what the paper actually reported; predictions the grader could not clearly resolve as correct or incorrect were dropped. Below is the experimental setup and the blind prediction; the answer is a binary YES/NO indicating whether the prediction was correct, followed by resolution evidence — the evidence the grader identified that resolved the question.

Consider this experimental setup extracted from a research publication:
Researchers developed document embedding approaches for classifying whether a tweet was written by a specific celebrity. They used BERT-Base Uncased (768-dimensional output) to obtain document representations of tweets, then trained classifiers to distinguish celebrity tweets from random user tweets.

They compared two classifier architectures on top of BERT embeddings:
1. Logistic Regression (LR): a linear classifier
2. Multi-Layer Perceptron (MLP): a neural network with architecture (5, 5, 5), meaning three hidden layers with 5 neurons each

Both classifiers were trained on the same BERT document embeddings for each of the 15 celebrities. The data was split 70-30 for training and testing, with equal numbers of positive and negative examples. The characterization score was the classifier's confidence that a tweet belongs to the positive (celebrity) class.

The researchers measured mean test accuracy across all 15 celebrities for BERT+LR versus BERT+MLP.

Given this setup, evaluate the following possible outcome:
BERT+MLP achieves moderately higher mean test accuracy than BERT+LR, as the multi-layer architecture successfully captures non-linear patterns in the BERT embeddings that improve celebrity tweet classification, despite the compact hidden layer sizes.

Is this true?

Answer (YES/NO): NO